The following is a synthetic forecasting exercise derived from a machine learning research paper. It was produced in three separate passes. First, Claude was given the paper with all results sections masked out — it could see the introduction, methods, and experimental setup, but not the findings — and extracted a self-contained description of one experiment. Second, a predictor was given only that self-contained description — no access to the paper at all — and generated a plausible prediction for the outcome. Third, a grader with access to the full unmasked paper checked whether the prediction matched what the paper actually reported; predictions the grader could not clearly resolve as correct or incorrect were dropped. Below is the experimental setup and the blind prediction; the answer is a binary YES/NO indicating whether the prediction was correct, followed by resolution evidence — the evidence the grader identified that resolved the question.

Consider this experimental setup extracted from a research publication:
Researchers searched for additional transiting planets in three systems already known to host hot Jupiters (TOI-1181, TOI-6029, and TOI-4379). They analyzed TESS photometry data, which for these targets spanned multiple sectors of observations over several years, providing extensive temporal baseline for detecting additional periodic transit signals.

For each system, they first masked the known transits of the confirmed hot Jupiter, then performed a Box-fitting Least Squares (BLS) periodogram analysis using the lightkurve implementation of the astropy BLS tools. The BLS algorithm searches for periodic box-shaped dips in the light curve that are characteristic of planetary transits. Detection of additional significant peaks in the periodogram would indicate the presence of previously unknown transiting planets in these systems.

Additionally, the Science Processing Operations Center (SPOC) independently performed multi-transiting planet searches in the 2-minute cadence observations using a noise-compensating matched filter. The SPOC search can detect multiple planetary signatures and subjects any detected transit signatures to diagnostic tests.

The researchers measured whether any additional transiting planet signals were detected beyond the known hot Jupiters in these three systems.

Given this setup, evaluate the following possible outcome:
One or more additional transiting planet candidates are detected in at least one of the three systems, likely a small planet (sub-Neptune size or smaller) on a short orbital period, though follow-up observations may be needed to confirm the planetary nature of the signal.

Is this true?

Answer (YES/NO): NO